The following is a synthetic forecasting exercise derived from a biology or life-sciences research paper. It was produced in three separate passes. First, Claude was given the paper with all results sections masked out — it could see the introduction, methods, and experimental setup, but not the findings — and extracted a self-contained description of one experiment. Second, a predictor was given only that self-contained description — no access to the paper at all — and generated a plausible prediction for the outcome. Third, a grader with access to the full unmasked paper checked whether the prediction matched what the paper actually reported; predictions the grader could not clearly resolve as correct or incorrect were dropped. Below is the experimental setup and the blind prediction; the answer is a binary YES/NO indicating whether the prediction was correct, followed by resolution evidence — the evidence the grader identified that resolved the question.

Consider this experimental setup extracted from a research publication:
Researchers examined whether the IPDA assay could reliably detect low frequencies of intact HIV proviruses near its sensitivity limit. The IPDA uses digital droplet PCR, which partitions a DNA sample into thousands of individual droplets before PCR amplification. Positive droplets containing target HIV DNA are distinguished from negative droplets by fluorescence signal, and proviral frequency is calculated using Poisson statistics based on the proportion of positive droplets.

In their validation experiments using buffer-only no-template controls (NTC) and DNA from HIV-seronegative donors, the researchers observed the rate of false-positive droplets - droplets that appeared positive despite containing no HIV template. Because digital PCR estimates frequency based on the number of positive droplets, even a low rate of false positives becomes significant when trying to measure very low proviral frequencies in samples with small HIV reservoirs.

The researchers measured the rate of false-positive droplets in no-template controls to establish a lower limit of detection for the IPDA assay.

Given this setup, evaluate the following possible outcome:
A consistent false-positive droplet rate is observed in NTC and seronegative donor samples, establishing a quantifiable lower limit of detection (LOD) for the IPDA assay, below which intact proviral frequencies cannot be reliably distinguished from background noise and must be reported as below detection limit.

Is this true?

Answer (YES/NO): YES